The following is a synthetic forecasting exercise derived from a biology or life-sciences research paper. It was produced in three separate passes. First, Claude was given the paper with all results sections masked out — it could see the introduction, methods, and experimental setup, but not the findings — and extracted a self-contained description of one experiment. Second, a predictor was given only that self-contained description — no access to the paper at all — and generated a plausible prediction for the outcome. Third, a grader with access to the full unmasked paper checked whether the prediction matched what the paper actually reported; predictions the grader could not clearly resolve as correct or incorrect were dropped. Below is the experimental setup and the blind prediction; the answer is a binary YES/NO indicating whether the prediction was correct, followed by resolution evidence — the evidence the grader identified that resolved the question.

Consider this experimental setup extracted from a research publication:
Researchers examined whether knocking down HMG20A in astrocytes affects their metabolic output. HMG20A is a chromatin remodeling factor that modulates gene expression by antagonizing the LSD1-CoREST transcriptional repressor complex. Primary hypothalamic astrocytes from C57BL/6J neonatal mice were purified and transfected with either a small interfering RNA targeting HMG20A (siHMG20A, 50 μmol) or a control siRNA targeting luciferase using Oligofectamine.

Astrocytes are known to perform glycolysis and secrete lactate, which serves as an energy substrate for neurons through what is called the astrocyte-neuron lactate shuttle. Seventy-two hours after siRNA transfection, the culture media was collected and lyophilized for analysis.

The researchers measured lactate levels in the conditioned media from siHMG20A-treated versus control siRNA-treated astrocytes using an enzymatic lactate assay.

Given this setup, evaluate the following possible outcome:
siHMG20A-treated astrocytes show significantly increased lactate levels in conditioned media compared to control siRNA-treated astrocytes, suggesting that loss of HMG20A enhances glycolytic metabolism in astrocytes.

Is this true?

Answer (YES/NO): NO